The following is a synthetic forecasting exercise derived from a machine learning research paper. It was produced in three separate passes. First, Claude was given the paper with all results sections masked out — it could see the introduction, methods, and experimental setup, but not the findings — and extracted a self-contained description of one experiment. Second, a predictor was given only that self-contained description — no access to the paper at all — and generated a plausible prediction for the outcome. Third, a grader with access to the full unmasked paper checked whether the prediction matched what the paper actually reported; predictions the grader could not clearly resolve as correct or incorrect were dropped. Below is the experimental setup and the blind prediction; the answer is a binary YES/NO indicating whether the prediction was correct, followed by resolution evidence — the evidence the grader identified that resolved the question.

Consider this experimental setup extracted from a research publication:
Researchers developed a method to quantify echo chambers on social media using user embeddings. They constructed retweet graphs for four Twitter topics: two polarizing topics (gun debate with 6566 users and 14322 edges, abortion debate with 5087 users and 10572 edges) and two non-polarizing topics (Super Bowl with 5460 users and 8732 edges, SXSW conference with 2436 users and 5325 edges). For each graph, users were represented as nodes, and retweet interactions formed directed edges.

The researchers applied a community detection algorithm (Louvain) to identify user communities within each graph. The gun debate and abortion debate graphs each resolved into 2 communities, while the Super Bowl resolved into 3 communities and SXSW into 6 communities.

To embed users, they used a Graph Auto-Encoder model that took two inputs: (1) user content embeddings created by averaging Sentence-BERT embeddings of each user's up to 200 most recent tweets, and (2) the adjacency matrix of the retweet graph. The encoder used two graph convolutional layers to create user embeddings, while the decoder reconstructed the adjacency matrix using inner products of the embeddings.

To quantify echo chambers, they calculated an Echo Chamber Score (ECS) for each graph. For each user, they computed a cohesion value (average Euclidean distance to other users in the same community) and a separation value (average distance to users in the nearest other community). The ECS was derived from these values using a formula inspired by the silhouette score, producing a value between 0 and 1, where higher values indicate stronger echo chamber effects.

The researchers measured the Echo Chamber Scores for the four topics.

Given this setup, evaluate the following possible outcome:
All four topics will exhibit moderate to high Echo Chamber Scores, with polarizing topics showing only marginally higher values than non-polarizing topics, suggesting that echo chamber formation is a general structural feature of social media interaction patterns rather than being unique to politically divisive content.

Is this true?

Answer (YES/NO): NO